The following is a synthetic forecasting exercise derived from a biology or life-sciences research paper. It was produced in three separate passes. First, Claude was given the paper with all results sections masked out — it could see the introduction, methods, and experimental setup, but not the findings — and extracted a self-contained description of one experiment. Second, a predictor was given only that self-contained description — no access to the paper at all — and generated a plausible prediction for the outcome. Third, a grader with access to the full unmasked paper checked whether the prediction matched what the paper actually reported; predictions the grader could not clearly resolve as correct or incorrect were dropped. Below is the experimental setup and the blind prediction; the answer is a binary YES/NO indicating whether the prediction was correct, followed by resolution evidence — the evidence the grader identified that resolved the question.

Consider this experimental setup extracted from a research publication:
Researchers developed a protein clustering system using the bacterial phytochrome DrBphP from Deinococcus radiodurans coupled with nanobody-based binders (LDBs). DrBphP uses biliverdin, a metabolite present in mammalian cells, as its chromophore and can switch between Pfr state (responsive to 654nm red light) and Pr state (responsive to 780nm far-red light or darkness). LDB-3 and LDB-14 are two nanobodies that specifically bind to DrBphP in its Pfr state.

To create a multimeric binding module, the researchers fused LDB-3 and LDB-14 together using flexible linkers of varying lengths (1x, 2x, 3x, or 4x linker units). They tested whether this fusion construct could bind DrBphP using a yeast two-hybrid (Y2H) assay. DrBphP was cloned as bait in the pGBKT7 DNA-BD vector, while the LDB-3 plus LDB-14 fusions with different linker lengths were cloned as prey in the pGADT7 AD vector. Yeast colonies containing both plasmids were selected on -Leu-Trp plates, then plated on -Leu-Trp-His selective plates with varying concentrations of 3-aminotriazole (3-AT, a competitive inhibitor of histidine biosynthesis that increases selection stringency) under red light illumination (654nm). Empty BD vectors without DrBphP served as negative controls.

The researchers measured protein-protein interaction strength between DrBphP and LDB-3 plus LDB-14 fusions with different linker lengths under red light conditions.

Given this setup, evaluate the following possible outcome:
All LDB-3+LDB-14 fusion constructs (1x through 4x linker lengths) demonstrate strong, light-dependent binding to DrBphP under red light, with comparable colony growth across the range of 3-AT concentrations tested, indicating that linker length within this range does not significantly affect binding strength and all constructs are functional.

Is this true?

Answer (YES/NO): YES